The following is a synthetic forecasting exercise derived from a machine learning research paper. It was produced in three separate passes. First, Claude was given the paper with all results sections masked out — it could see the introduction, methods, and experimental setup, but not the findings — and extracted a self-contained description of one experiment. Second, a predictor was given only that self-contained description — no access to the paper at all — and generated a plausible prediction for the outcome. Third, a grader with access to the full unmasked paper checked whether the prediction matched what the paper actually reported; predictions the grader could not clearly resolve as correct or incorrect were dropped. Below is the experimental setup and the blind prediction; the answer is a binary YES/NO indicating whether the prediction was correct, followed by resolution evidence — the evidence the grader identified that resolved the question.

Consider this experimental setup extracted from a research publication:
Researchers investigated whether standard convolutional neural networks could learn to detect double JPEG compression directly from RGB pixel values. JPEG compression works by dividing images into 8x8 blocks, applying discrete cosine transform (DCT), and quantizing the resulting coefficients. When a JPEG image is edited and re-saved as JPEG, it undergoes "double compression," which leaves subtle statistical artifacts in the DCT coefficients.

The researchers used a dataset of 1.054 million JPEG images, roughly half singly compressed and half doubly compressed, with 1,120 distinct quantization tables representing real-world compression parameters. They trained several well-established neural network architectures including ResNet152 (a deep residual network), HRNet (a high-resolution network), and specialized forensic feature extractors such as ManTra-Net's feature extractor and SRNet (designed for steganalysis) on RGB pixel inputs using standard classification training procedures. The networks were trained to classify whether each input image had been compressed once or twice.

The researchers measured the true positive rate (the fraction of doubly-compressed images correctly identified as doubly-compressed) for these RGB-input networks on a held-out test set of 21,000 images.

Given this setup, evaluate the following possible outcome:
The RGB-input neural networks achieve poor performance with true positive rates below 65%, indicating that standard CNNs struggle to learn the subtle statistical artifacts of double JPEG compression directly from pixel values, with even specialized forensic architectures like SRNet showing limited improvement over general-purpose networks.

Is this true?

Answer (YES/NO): NO